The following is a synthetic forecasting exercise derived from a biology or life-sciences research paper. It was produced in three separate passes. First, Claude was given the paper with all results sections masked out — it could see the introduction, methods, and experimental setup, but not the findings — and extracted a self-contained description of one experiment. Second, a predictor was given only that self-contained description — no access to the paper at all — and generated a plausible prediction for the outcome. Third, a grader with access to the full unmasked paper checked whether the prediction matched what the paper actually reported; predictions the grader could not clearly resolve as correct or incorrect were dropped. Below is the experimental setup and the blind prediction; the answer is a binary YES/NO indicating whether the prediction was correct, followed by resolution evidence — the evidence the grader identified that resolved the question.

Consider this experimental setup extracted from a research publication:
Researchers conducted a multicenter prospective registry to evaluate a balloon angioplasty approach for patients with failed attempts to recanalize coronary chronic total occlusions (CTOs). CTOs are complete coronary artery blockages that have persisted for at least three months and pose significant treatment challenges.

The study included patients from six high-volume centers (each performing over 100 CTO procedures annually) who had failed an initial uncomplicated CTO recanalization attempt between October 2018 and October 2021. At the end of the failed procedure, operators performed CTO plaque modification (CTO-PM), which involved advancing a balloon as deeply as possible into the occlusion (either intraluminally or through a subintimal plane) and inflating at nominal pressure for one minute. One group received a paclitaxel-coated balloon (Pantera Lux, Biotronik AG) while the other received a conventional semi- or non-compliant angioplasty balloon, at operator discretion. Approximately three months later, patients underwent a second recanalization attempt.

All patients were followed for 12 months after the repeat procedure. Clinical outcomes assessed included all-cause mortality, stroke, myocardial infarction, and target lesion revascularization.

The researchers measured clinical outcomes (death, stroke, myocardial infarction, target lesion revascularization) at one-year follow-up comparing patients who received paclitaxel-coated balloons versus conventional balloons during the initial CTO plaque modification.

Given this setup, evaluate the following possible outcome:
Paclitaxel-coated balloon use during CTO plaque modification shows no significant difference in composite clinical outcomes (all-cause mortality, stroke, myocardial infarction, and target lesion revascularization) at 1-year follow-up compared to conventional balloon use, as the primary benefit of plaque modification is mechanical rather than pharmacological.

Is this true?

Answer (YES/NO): YES